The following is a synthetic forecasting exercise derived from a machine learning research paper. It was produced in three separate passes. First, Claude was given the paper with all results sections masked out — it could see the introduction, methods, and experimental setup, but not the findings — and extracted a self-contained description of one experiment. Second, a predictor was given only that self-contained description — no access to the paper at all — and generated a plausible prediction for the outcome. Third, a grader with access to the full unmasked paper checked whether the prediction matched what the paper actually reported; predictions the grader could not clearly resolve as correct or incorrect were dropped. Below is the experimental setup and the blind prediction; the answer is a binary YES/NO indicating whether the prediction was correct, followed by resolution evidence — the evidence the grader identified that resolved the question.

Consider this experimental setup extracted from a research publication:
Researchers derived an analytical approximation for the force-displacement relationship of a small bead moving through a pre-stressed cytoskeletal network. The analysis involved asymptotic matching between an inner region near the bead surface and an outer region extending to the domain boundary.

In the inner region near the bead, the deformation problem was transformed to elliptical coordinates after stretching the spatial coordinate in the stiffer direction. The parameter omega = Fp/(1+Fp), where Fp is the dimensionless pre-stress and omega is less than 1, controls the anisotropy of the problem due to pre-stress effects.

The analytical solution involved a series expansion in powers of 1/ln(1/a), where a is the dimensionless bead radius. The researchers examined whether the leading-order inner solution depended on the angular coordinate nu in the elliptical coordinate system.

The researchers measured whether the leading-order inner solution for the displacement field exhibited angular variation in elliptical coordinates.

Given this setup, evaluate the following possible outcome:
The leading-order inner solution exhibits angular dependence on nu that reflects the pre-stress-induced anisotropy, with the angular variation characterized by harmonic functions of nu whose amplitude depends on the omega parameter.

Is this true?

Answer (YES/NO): NO